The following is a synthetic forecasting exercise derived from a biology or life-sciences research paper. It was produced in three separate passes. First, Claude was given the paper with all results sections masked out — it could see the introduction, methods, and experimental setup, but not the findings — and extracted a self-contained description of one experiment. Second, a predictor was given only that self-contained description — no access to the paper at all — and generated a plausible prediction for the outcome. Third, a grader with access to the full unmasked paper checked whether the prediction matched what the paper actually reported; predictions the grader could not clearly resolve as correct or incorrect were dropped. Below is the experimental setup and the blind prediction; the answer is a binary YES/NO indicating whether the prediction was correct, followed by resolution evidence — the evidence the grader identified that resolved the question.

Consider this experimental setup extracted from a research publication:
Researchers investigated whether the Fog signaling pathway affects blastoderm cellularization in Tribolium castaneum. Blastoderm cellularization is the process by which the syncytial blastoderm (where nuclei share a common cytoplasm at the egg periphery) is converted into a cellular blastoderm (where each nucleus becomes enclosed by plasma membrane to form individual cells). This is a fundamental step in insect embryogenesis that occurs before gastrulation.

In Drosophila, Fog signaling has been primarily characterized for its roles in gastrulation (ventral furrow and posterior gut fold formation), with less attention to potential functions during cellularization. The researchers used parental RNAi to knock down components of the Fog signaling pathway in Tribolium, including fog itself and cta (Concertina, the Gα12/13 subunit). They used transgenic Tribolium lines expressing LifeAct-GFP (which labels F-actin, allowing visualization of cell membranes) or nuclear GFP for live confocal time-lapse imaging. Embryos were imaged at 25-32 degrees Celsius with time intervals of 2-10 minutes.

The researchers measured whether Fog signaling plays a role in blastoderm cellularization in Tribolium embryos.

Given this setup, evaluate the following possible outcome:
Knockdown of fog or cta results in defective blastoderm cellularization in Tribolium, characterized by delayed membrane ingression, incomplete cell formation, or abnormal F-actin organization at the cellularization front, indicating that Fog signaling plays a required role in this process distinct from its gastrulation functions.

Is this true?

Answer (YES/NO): NO